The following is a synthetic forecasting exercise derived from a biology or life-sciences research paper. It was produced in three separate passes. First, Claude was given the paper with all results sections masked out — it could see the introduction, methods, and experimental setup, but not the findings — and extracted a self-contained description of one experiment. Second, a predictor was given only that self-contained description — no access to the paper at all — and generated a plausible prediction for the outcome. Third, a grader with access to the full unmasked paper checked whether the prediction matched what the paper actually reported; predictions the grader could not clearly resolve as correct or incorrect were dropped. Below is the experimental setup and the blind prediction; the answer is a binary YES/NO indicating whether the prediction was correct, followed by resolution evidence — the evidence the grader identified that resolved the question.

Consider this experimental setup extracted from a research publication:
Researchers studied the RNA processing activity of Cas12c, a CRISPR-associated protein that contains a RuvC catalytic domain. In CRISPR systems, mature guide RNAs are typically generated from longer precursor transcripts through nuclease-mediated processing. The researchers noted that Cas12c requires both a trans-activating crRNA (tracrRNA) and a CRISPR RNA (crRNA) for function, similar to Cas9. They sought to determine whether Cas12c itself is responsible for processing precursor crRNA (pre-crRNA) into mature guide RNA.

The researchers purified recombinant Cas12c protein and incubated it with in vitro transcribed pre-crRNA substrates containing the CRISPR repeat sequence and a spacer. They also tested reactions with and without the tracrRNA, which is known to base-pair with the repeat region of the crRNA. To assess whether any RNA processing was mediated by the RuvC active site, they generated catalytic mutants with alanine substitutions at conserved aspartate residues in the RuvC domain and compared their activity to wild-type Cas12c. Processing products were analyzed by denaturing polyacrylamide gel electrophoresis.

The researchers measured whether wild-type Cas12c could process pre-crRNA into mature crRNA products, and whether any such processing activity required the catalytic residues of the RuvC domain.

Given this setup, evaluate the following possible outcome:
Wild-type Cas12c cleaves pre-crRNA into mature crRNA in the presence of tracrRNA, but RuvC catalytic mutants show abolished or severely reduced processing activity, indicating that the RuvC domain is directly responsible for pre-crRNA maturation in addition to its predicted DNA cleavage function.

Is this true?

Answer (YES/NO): NO